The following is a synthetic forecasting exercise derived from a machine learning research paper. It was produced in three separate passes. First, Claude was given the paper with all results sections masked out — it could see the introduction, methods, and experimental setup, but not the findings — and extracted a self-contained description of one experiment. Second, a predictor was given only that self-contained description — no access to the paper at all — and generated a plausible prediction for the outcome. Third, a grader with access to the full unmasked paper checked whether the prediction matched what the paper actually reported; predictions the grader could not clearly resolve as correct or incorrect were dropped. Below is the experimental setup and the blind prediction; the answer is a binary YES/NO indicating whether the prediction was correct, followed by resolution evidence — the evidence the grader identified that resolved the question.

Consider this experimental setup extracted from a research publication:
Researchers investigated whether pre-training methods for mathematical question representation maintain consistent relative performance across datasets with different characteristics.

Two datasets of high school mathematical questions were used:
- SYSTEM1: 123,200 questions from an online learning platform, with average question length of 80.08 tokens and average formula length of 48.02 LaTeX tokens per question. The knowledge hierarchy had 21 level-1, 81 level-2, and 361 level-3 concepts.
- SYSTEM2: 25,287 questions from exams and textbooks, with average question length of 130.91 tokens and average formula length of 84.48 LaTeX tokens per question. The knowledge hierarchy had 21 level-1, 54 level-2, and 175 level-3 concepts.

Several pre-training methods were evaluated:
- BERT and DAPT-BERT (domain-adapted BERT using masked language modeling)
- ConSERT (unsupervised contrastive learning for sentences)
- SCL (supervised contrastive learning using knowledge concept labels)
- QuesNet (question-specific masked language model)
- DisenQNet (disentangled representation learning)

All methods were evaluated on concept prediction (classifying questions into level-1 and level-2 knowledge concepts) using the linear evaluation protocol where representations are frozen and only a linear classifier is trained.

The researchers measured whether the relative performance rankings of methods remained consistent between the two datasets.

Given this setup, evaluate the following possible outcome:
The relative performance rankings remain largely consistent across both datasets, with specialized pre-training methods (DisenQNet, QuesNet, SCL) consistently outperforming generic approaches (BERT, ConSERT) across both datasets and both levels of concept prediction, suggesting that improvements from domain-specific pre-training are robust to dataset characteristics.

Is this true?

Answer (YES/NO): NO